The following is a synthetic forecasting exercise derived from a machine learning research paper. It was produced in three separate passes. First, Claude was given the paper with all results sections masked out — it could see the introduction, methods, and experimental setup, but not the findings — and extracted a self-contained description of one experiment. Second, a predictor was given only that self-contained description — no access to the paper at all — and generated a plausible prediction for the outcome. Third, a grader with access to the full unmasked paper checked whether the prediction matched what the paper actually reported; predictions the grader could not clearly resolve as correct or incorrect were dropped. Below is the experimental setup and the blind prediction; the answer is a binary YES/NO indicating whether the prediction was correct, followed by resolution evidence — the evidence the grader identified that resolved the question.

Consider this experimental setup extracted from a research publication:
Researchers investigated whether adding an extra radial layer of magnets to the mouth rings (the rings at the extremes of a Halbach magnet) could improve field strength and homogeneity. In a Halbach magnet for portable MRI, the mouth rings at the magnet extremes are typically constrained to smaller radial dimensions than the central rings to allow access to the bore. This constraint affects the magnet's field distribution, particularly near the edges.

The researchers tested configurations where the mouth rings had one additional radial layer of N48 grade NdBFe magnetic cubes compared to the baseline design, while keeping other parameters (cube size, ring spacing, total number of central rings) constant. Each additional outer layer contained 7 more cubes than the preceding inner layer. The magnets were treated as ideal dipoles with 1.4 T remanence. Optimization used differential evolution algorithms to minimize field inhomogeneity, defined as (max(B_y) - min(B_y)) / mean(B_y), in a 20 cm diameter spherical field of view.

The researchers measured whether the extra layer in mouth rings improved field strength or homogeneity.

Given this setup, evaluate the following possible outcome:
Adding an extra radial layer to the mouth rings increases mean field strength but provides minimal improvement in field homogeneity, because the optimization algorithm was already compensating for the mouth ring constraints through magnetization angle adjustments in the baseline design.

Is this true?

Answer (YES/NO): NO